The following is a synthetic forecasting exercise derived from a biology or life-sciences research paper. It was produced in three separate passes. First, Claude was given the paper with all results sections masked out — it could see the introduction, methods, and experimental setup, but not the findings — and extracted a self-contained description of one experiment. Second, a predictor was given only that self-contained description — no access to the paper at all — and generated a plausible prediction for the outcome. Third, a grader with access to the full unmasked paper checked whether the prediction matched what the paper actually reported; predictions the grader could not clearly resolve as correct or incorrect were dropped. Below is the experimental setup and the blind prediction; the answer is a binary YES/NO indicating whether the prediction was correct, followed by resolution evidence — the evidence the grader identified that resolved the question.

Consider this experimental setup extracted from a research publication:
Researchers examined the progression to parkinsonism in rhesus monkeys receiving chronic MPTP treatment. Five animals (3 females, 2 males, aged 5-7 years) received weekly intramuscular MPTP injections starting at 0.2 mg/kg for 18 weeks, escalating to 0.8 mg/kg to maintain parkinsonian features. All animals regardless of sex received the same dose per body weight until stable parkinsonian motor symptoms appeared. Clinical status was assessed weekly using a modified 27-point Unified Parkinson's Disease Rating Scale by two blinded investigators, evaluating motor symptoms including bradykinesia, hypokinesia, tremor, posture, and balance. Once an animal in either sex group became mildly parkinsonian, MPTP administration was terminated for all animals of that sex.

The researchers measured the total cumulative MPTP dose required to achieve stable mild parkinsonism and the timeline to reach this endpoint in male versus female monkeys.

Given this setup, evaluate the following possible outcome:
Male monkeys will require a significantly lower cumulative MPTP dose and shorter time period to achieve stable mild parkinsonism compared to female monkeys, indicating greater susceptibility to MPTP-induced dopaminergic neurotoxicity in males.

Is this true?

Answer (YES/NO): YES